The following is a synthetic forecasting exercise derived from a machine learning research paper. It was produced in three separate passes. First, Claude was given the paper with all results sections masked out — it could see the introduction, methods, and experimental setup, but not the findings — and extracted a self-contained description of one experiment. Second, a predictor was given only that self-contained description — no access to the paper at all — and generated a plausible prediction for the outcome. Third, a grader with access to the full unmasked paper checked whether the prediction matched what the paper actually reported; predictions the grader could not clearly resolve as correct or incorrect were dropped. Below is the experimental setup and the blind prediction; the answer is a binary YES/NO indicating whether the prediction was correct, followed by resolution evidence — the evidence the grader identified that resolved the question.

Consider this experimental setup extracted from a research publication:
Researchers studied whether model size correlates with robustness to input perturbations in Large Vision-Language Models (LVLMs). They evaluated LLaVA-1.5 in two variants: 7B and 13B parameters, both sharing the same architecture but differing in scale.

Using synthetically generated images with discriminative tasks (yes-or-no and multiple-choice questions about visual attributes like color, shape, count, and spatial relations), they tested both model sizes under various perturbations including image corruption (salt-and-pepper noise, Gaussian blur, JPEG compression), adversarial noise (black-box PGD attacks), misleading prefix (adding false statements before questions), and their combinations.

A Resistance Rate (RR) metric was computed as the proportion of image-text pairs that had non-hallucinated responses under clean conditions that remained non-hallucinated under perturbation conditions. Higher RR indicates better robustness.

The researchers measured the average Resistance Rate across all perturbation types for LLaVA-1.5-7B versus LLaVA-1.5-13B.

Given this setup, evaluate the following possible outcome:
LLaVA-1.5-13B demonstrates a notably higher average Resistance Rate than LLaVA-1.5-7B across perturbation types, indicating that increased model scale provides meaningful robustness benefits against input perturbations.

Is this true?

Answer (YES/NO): NO